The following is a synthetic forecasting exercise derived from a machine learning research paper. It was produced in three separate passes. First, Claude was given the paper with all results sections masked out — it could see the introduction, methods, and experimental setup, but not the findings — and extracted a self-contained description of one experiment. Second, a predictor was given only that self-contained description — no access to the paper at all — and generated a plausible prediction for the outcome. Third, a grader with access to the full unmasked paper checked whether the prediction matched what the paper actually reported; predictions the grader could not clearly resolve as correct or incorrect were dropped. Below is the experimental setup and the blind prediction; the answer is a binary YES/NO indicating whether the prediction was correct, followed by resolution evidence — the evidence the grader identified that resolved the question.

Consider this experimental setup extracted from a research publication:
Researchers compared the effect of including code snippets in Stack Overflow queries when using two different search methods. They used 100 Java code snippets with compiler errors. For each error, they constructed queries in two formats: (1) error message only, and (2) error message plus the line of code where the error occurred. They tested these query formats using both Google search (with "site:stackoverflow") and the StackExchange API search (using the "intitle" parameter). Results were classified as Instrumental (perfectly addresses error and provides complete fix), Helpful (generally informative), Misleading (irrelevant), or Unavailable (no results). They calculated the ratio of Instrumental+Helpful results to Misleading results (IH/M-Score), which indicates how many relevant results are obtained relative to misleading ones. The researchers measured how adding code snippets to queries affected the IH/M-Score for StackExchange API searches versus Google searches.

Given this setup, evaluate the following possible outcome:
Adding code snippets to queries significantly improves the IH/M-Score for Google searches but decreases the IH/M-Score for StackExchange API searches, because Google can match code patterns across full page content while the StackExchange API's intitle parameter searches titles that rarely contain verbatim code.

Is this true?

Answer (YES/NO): NO